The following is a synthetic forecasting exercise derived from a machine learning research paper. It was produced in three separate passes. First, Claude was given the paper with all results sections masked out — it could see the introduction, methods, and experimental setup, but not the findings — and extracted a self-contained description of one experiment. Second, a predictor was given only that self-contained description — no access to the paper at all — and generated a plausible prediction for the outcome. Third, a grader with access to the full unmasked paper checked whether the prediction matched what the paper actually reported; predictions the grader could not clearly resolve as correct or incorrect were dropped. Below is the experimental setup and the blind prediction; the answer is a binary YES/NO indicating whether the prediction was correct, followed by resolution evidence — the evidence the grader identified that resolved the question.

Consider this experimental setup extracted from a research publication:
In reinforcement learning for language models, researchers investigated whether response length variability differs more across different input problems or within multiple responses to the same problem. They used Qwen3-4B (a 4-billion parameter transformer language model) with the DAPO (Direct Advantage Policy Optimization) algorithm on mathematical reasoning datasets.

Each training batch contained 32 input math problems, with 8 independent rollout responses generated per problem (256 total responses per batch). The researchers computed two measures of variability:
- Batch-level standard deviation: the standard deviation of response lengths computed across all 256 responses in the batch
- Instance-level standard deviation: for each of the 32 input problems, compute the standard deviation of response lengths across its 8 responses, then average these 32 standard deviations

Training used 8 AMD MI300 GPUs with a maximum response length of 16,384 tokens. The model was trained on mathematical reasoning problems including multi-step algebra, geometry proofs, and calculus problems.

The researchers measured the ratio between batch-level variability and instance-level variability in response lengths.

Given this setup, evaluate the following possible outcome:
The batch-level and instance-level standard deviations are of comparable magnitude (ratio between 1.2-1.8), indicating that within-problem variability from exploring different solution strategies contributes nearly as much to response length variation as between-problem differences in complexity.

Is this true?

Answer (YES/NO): NO